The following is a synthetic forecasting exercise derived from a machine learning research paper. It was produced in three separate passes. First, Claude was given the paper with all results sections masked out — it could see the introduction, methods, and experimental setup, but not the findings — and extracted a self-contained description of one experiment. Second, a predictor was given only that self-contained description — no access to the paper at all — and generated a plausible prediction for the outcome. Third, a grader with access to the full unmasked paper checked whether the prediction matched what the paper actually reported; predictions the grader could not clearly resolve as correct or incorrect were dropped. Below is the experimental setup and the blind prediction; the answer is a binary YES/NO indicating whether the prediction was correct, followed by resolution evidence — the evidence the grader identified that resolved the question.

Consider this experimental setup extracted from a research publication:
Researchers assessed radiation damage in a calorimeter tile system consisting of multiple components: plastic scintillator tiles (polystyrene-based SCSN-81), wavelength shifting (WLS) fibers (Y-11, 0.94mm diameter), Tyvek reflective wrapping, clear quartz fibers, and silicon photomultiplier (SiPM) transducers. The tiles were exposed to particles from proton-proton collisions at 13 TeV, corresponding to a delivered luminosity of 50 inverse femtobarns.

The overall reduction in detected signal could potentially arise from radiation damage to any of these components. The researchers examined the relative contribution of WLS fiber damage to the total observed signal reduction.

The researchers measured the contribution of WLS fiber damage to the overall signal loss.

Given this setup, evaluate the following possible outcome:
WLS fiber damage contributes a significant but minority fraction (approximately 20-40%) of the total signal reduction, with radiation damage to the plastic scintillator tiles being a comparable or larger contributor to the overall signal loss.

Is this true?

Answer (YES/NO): YES